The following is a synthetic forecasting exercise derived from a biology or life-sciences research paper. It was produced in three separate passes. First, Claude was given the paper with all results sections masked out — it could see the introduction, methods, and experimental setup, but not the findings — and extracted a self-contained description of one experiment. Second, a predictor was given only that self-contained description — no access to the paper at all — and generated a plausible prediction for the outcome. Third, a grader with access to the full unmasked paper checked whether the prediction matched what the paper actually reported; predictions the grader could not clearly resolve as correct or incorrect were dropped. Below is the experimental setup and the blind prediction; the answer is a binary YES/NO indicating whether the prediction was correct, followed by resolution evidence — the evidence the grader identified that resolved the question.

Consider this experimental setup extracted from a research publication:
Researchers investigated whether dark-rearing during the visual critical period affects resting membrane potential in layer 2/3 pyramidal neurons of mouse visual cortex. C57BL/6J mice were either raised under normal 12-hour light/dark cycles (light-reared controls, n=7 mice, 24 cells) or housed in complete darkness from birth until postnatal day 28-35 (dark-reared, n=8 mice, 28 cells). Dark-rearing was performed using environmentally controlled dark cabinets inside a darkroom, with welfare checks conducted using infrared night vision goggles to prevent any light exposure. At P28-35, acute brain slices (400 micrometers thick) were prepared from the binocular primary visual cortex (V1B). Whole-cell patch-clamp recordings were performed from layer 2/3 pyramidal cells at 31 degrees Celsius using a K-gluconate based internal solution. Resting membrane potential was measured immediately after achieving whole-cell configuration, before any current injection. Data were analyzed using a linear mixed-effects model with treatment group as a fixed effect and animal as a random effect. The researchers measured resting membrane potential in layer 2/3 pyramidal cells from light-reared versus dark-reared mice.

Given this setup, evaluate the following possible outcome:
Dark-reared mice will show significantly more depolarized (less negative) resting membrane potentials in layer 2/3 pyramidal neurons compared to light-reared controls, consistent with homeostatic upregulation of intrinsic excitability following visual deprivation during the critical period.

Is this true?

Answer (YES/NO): NO